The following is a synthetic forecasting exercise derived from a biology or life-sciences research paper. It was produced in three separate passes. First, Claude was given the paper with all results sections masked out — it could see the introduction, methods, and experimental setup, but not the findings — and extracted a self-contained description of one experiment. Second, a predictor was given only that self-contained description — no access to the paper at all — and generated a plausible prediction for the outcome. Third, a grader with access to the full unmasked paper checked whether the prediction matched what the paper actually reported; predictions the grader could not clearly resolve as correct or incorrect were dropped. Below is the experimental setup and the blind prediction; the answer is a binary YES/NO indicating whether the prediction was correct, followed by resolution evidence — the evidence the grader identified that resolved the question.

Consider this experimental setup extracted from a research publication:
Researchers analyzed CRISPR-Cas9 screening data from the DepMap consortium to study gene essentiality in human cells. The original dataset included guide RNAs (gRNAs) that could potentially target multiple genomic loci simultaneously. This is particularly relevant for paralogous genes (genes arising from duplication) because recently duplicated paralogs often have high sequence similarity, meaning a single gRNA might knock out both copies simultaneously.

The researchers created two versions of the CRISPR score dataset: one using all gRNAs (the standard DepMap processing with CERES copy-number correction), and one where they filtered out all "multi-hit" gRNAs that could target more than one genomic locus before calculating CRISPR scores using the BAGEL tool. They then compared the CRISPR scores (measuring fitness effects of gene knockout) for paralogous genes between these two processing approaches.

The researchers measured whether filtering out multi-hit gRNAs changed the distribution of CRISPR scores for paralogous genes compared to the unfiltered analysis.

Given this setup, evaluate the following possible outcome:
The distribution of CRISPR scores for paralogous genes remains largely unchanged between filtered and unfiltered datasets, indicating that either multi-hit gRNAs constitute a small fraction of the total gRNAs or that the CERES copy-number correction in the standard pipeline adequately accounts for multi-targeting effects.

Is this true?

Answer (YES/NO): YES